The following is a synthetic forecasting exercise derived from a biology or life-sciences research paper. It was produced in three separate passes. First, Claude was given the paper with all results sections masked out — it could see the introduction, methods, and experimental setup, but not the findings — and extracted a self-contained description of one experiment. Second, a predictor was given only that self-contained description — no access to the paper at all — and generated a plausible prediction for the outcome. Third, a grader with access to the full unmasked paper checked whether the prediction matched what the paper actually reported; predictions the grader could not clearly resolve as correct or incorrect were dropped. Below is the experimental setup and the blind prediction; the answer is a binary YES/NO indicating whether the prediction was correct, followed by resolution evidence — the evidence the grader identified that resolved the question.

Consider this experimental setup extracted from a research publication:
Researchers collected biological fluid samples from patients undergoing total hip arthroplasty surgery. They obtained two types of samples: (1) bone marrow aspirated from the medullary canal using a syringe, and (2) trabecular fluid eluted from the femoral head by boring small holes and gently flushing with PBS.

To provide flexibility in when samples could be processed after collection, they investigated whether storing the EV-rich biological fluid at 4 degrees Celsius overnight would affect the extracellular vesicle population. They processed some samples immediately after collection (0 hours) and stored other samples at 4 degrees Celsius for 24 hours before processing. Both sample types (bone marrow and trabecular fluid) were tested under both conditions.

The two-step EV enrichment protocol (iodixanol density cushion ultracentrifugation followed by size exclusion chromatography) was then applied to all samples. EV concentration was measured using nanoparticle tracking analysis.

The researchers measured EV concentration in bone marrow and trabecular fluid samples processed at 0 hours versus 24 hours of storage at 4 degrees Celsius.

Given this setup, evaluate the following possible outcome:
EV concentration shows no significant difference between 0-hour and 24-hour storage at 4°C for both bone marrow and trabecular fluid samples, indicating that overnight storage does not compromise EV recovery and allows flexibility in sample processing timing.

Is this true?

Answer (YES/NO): NO